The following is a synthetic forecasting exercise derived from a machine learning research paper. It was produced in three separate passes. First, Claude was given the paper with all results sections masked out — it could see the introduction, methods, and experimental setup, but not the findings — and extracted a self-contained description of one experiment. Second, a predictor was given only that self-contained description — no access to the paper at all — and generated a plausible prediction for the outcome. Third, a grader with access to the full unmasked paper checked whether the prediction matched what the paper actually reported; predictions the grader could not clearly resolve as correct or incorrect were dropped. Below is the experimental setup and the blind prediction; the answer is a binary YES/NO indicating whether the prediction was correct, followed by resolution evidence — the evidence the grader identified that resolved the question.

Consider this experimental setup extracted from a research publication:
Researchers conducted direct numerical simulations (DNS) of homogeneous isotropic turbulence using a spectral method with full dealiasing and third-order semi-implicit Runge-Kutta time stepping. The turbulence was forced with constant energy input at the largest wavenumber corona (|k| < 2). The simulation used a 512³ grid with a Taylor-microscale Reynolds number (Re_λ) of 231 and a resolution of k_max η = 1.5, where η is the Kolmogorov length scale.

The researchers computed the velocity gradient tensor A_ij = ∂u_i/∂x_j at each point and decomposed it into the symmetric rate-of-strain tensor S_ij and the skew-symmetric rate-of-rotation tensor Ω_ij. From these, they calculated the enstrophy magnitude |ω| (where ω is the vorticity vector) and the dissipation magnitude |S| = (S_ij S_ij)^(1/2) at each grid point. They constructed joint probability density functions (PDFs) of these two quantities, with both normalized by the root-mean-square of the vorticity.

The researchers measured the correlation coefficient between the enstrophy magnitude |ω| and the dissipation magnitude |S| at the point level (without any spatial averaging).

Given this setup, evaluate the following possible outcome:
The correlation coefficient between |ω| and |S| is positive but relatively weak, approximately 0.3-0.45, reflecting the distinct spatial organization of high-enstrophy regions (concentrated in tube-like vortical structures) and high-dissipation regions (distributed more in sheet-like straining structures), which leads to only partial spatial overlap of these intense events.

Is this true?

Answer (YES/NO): NO